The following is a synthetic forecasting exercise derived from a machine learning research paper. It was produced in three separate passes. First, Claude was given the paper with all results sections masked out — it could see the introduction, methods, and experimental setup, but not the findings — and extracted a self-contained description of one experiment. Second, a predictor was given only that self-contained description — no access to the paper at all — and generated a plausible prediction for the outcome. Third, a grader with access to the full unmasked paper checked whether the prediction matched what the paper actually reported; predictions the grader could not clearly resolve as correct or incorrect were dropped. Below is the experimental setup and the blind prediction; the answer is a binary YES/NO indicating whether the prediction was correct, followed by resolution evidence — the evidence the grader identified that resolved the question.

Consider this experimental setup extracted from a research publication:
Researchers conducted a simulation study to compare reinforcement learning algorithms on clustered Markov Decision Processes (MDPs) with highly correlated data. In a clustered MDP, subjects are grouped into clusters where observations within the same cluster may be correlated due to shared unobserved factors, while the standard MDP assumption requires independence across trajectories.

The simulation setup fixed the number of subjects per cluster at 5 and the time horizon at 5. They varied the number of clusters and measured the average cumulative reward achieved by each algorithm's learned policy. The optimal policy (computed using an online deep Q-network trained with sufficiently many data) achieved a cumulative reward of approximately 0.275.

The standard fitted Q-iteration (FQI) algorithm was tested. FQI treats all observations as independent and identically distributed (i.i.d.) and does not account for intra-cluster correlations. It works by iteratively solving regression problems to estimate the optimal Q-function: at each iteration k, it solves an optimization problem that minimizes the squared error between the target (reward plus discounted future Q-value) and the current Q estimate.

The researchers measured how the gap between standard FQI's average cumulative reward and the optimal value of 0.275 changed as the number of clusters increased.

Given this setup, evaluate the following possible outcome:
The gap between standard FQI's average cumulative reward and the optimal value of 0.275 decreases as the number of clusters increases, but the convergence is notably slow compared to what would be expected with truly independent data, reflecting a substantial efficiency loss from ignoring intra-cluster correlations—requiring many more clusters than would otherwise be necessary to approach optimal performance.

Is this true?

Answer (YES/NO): NO